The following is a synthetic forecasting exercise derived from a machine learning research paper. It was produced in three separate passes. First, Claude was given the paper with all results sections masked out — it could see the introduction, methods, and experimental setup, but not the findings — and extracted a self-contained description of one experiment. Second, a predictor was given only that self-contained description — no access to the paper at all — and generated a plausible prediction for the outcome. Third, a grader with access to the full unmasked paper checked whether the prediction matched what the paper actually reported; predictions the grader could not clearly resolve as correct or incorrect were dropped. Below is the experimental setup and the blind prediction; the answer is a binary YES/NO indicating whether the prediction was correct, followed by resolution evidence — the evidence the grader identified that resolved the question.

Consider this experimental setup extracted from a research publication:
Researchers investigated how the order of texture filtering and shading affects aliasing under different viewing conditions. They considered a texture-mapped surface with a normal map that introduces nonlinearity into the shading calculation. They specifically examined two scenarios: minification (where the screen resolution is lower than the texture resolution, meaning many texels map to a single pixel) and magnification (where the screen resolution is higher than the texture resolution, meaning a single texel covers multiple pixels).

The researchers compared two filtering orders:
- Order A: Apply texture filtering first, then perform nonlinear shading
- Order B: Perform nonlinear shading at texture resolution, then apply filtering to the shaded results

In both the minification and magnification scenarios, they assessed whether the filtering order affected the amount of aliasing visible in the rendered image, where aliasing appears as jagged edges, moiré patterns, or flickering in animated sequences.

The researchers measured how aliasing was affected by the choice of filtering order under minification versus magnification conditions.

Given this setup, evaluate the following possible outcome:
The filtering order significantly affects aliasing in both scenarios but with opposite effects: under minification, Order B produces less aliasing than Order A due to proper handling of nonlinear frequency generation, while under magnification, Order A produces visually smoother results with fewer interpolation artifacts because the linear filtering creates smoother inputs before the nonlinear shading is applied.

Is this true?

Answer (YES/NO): NO